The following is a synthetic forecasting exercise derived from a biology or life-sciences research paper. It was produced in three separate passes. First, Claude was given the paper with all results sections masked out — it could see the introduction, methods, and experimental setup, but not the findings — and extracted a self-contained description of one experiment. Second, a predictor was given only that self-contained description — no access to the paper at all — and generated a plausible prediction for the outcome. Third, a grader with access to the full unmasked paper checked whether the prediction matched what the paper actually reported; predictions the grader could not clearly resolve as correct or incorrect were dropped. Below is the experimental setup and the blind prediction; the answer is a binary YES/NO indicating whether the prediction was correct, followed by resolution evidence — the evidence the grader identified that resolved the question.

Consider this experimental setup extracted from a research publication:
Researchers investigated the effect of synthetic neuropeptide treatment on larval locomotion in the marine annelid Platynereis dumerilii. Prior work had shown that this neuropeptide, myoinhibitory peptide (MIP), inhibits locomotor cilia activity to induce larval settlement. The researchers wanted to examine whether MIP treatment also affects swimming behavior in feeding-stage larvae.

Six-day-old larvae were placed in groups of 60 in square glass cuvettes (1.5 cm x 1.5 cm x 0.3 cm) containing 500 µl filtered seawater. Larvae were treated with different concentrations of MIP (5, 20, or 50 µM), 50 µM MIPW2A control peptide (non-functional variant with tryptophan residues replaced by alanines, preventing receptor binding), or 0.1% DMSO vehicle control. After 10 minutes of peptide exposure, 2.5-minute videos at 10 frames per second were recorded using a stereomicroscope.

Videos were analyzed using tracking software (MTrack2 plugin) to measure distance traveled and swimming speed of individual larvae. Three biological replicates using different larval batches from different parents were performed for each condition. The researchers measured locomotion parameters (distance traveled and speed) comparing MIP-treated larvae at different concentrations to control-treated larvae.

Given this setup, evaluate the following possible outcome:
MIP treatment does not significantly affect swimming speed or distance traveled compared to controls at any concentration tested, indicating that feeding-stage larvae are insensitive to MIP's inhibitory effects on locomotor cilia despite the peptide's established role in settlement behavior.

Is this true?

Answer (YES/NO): NO